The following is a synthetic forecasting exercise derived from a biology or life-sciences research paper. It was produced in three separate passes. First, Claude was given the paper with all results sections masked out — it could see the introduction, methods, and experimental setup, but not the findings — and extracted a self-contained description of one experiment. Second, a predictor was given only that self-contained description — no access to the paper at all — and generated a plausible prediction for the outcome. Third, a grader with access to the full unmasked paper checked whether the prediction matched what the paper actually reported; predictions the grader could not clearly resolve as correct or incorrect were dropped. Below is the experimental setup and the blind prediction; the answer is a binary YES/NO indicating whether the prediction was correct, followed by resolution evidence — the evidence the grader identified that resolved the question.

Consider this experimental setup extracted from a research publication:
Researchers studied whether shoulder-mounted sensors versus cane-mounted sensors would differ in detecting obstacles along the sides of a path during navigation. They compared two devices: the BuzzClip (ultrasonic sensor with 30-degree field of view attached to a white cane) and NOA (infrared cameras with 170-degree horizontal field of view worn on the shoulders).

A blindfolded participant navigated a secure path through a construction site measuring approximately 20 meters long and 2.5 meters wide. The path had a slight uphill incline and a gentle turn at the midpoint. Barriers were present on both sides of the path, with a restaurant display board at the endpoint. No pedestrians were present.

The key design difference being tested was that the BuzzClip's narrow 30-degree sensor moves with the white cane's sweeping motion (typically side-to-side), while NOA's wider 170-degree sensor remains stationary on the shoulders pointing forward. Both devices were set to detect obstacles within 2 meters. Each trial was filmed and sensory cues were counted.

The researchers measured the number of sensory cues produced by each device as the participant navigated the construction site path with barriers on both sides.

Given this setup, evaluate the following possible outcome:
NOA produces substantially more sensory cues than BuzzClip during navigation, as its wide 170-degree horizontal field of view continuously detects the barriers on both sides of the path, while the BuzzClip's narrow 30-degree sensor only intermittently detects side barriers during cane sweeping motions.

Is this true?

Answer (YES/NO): NO